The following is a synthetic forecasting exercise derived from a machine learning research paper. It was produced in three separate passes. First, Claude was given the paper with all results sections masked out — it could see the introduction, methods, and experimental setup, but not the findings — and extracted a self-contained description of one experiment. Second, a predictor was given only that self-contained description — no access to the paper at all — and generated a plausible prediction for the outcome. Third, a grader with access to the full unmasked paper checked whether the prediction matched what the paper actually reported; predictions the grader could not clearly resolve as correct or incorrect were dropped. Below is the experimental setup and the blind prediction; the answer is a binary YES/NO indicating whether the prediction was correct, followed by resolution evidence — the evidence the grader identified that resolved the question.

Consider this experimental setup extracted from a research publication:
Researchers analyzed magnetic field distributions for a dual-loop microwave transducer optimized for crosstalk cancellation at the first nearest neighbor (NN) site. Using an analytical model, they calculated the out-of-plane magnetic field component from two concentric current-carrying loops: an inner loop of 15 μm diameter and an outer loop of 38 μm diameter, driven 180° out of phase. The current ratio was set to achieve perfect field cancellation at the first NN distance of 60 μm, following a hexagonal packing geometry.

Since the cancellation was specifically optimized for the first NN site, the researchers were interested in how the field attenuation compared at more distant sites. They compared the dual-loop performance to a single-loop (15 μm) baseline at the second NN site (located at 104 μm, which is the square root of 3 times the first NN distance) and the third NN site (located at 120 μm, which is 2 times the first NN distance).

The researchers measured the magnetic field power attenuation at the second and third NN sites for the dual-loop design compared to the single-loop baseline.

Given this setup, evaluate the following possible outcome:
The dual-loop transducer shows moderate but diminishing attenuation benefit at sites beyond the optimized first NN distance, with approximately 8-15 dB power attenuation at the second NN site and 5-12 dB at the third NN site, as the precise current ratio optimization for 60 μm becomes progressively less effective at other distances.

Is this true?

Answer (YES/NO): NO